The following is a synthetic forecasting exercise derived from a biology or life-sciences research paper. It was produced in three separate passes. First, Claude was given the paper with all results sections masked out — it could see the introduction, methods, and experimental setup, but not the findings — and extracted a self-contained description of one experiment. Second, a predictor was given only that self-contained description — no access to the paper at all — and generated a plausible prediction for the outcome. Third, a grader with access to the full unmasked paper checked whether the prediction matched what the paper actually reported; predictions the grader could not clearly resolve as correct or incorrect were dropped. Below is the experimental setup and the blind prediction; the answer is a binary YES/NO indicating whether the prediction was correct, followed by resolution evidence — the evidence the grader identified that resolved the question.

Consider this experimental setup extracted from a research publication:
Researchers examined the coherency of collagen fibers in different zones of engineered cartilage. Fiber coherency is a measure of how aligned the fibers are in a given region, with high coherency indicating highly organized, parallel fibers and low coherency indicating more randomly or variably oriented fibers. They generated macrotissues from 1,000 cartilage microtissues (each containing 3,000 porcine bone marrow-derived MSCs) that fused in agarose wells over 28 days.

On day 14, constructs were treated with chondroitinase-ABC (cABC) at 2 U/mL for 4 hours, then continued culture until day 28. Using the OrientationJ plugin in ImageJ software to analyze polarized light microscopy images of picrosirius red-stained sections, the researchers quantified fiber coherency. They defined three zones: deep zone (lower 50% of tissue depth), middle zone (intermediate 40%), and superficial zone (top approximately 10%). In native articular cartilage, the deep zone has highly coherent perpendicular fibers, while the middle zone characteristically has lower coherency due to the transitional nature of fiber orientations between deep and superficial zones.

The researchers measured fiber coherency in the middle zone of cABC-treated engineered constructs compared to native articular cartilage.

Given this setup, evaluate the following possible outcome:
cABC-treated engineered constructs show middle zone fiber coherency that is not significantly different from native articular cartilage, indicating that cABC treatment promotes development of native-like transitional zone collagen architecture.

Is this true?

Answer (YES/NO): NO